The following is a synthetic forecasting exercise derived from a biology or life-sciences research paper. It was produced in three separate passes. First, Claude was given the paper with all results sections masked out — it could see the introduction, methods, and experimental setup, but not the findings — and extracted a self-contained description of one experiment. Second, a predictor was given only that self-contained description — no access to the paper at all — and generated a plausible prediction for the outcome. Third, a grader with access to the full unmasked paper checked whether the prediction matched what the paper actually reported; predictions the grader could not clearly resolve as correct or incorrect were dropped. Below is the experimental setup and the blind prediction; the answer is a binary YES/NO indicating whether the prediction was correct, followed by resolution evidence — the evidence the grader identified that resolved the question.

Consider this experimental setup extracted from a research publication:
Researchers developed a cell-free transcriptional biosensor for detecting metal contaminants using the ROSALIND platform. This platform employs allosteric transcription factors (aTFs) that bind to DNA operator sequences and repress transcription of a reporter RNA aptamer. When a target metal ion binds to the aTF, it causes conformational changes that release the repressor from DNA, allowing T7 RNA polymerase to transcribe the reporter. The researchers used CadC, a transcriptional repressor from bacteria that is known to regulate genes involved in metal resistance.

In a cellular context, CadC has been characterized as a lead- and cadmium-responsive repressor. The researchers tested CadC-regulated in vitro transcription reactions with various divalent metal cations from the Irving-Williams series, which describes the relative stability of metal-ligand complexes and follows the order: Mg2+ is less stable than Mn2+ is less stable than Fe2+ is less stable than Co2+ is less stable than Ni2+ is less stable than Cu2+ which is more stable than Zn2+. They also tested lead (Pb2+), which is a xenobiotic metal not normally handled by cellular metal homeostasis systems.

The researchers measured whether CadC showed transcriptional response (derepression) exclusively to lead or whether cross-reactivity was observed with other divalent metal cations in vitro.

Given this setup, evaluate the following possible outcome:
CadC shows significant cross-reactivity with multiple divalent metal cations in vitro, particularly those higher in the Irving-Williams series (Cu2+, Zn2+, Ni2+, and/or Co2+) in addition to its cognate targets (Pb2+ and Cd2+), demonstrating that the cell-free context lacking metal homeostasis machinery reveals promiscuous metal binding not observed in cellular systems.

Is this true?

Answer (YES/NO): YES